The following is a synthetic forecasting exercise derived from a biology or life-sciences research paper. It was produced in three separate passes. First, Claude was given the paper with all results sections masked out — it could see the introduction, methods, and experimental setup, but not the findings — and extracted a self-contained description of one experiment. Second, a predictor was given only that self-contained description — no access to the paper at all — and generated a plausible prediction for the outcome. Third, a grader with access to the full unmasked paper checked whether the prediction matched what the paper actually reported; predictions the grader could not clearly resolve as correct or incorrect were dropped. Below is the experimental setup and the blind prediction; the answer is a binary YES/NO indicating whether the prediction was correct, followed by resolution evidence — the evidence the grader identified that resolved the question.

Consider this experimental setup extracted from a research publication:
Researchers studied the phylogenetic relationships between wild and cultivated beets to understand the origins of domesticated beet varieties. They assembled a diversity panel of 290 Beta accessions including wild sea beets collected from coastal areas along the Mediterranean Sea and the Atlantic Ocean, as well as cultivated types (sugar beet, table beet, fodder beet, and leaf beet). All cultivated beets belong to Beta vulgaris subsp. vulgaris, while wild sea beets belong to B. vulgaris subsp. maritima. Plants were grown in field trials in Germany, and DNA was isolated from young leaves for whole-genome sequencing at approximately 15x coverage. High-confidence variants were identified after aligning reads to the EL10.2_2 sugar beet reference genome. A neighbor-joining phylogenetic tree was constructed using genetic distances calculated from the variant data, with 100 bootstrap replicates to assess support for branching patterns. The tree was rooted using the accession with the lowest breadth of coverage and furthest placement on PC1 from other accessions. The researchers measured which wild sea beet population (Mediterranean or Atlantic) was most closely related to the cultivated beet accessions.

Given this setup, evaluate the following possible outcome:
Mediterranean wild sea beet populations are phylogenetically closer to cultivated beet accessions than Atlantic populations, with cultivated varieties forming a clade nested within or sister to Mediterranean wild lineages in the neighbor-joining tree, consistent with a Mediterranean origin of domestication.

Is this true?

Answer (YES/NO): YES